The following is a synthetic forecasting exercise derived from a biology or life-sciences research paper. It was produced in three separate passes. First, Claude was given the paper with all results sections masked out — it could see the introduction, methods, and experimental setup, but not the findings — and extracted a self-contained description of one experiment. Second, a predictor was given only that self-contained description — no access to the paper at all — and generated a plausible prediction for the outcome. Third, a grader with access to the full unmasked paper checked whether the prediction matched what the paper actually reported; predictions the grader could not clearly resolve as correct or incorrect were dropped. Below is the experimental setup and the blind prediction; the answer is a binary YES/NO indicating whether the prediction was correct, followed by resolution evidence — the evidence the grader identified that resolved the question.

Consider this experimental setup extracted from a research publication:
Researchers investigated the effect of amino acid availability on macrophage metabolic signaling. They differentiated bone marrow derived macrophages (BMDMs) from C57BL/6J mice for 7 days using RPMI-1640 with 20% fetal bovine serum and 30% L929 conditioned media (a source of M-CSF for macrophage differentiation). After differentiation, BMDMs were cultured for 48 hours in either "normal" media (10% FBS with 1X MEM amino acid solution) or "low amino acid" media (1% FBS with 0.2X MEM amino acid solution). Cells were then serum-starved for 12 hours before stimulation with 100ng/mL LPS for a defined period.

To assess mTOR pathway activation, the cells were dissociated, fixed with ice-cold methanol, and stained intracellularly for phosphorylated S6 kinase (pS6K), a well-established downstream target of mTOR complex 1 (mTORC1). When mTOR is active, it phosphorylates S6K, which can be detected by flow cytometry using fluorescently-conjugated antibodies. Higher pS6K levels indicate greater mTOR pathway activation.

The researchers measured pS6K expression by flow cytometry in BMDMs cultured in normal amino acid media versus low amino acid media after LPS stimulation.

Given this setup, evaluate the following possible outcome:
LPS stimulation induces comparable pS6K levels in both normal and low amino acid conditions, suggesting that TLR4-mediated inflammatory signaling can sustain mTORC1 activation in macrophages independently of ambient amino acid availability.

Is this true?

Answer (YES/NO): NO